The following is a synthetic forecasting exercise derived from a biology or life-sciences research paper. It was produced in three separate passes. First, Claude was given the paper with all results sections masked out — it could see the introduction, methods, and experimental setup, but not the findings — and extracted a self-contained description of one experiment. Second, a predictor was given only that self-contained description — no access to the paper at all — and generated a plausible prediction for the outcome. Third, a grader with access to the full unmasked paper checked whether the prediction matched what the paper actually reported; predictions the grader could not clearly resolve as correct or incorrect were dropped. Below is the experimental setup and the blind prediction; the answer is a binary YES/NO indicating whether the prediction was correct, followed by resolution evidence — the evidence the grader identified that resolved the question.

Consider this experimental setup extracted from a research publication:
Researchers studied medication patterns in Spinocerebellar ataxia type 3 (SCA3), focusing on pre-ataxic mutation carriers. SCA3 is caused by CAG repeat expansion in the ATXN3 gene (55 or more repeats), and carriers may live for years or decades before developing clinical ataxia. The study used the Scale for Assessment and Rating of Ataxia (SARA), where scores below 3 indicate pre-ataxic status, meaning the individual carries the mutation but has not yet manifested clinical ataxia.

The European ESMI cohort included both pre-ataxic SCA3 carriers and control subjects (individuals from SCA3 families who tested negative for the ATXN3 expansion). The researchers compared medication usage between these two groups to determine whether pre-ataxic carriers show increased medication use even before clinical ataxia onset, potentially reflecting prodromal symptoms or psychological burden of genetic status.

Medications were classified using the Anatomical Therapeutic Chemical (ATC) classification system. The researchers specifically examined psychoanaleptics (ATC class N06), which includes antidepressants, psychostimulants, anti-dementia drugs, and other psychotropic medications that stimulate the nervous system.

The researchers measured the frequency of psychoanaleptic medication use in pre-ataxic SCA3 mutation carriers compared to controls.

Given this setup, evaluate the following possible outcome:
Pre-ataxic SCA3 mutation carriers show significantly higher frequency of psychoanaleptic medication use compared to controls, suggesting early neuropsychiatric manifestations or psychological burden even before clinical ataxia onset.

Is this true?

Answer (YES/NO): NO